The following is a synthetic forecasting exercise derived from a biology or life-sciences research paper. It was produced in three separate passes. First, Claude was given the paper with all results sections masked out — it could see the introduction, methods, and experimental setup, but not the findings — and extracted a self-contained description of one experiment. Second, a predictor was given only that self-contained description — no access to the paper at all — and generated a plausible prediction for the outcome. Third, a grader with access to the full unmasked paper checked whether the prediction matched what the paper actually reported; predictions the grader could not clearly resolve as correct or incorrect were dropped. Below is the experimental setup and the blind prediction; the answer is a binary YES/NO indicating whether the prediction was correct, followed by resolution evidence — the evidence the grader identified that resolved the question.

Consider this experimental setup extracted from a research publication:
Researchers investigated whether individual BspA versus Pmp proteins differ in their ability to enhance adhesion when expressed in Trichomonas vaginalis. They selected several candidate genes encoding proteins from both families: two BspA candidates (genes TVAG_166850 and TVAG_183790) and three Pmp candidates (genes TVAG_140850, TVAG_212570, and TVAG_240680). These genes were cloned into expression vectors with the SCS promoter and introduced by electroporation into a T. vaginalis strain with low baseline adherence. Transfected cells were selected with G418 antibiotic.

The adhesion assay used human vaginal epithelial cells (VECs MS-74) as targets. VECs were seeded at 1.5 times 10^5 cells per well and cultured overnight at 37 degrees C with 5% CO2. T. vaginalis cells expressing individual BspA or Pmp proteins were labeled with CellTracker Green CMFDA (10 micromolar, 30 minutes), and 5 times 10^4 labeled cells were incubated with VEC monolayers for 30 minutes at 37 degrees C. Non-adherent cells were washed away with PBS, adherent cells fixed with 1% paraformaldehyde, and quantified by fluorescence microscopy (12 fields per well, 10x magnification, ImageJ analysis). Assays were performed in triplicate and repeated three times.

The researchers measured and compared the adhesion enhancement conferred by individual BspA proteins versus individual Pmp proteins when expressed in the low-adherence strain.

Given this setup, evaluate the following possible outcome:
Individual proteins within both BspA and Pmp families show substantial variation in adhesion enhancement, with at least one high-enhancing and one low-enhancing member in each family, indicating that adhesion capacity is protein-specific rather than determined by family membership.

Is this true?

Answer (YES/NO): NO